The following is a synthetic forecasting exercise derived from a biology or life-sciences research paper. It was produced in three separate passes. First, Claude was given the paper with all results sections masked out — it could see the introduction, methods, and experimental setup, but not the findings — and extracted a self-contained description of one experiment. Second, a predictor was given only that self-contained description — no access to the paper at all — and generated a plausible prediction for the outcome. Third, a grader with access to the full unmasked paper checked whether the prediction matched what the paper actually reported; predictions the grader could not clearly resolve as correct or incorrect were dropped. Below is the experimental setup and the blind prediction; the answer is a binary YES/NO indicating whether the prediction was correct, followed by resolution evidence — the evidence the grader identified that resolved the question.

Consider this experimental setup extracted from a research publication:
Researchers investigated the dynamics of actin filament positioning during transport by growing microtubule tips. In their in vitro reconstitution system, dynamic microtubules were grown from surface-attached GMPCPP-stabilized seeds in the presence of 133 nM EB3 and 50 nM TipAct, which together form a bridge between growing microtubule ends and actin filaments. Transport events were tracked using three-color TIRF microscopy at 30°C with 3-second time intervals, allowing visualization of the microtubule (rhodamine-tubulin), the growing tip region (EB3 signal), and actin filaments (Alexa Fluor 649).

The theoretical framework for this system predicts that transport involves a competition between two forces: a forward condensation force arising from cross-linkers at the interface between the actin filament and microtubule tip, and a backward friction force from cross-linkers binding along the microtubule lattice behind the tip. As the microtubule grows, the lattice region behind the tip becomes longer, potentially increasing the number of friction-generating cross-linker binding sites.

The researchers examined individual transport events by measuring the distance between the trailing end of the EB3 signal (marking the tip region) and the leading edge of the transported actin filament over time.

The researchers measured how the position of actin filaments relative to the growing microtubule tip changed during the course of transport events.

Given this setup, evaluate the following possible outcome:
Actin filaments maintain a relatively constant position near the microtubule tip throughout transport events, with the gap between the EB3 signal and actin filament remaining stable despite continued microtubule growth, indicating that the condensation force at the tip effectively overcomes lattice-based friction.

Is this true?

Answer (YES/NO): YES